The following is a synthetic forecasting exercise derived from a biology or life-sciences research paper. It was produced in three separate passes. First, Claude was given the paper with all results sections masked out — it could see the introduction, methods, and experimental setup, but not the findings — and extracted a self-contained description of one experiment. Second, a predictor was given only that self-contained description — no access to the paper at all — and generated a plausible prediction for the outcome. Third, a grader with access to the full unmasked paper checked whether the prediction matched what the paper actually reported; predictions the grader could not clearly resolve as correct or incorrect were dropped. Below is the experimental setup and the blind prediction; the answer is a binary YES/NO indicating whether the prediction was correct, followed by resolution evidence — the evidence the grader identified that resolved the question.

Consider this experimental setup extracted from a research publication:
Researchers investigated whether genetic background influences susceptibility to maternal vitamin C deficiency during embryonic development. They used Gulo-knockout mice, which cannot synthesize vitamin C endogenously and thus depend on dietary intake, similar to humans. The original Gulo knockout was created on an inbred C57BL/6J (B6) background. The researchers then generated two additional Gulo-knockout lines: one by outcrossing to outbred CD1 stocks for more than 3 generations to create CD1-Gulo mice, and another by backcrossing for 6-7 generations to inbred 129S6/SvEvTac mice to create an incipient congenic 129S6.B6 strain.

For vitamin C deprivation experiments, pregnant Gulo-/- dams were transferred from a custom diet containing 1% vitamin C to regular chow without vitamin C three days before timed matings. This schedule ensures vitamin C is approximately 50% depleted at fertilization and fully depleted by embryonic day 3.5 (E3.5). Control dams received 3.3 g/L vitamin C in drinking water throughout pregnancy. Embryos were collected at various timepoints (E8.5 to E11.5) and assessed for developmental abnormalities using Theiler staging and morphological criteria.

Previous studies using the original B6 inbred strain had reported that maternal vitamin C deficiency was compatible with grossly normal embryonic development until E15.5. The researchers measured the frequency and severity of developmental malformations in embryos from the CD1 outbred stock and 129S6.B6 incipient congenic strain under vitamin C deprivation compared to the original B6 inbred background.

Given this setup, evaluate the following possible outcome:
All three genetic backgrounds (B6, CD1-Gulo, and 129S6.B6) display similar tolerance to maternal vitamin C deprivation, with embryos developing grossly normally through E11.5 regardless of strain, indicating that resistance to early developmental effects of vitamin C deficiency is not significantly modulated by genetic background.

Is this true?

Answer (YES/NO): NO